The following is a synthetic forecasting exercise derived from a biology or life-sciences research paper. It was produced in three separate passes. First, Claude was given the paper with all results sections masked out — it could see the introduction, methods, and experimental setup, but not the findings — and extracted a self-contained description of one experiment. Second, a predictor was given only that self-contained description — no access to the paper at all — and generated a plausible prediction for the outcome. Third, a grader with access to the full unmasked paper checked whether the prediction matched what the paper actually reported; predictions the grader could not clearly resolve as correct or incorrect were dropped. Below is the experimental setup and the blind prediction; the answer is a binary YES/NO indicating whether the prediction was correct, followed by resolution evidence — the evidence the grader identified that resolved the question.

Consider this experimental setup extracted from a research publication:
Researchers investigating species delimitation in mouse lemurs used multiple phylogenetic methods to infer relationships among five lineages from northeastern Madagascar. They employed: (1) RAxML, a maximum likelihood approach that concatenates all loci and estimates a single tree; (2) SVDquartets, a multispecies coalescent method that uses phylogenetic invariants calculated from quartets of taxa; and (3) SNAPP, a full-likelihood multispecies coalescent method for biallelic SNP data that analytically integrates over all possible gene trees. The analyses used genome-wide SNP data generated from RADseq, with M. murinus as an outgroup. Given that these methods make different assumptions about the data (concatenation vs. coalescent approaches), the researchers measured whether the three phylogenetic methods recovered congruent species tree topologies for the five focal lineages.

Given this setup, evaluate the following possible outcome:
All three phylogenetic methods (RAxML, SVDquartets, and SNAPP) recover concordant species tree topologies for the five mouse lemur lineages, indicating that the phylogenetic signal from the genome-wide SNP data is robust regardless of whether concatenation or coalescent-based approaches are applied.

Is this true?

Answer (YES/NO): NO